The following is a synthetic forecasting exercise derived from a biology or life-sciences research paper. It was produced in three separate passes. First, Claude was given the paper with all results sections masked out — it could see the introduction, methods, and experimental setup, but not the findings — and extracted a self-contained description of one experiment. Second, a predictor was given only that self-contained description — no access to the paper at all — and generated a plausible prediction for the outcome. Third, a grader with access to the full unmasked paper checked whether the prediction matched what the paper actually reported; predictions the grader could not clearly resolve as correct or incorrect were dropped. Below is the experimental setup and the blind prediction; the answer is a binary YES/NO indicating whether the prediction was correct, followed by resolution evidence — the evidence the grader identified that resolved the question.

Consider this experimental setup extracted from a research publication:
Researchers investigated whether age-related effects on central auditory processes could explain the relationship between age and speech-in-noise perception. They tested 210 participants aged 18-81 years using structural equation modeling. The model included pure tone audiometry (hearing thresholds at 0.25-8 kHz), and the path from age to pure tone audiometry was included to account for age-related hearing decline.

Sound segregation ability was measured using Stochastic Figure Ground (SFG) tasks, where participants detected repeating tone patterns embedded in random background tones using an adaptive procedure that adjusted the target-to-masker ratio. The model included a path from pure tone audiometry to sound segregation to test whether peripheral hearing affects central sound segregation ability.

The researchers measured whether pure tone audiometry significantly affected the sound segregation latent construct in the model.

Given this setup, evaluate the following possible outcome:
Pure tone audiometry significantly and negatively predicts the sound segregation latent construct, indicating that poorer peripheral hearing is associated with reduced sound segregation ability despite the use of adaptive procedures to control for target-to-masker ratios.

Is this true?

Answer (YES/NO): YES